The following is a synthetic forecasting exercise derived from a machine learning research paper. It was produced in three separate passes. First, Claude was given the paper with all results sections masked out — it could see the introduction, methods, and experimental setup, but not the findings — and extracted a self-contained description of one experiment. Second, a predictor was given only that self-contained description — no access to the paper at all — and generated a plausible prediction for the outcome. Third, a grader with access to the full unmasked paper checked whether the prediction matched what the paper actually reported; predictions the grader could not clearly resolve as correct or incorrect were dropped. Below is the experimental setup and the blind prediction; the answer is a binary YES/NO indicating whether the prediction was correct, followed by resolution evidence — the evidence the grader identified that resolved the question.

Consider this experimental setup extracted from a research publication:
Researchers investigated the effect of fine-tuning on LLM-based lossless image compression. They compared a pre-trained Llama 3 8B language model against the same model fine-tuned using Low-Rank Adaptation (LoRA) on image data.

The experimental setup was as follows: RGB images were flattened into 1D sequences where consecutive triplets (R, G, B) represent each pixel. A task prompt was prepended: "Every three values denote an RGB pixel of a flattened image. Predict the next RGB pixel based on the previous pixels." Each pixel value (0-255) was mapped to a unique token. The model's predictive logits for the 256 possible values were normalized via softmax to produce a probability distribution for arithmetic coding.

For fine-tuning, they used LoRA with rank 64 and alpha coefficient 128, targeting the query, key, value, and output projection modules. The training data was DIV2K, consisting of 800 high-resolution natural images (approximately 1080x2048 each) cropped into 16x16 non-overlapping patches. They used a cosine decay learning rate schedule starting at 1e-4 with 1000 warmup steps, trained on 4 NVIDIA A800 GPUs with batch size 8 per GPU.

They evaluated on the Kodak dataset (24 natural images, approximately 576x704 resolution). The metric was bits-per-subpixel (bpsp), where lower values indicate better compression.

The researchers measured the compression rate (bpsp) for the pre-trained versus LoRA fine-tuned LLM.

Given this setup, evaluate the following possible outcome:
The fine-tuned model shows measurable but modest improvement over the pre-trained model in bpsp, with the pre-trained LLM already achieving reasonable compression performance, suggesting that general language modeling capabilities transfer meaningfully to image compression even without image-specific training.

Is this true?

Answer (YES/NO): NO